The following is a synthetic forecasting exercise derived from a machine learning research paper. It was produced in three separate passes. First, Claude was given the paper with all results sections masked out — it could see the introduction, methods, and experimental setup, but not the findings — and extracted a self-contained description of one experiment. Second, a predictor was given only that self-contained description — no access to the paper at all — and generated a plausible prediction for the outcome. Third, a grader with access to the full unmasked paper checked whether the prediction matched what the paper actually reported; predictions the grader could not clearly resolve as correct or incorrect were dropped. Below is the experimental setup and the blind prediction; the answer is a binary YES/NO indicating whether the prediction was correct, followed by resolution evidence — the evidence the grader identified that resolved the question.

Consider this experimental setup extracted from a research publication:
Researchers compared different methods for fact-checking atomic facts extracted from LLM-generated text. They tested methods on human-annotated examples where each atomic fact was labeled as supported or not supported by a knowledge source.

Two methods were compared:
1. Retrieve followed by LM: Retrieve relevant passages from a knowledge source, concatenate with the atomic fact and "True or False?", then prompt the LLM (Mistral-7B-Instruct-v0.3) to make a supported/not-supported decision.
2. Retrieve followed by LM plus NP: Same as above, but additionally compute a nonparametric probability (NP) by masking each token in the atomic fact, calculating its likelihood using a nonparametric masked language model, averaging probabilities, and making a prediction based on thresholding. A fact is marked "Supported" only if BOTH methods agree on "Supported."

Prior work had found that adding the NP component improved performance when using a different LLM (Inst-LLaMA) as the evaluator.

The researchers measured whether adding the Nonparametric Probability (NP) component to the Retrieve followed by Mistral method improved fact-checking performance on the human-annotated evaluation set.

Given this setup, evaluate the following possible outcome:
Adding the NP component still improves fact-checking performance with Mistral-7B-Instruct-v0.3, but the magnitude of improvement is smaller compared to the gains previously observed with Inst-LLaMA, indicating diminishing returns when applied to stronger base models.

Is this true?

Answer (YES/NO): NO